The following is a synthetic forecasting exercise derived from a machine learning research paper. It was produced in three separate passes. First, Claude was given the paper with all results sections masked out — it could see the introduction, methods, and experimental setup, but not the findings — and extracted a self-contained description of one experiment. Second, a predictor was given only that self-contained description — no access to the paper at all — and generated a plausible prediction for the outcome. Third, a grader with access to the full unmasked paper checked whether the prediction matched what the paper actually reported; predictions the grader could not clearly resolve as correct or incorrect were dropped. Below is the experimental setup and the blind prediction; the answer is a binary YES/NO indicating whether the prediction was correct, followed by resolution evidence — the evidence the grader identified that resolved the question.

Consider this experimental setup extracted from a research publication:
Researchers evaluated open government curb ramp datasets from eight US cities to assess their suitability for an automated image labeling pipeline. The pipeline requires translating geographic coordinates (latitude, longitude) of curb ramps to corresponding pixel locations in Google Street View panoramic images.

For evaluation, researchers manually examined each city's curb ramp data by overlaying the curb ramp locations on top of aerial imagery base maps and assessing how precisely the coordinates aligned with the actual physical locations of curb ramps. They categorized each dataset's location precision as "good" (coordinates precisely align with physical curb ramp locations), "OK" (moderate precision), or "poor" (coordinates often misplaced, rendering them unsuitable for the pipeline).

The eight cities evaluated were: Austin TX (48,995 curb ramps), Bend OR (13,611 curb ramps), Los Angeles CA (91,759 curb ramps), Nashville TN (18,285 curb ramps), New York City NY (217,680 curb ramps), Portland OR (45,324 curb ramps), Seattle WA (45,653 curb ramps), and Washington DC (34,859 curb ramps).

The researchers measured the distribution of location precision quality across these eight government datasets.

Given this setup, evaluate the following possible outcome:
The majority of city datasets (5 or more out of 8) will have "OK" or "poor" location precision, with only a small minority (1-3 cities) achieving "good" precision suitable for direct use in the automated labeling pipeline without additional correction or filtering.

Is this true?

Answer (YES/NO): YES